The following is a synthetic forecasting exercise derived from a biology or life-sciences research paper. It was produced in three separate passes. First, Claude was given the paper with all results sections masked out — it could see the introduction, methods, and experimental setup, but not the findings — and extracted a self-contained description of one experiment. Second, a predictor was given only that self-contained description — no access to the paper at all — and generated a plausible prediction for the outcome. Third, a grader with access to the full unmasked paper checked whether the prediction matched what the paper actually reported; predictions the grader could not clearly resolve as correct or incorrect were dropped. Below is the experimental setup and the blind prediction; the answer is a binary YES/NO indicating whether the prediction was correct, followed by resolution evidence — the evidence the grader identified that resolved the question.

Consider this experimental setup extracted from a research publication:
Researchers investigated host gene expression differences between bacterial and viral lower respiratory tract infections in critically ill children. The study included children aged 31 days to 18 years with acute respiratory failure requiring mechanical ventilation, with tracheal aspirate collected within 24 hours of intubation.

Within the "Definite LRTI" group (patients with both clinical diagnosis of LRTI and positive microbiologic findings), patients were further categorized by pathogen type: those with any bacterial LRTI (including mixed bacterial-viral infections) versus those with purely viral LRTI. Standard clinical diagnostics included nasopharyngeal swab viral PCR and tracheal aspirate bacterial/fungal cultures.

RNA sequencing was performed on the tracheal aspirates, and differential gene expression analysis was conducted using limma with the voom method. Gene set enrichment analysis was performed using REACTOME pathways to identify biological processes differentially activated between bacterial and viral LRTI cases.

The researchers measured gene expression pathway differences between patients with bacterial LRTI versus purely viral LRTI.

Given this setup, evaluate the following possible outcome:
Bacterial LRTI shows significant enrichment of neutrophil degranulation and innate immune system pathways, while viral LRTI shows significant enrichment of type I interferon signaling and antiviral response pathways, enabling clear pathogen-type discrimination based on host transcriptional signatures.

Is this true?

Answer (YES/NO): NO